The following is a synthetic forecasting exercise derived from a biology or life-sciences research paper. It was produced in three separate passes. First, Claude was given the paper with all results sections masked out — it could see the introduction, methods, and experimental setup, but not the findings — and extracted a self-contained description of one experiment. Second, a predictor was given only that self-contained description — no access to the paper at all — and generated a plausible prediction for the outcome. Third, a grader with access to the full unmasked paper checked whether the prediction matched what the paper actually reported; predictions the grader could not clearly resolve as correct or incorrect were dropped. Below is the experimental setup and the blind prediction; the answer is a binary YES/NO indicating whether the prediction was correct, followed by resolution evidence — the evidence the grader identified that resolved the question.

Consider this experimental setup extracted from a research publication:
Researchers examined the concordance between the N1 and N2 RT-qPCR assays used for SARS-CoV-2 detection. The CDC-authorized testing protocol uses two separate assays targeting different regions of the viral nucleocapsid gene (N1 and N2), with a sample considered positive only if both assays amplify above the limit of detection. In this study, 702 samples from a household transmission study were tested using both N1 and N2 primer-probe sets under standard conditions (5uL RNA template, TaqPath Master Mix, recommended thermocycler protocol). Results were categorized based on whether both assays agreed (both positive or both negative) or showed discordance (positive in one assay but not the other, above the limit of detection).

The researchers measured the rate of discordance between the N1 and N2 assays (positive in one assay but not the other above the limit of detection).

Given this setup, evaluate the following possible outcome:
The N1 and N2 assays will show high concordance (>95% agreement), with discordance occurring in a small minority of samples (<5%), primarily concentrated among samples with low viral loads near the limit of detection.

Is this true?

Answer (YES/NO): YES